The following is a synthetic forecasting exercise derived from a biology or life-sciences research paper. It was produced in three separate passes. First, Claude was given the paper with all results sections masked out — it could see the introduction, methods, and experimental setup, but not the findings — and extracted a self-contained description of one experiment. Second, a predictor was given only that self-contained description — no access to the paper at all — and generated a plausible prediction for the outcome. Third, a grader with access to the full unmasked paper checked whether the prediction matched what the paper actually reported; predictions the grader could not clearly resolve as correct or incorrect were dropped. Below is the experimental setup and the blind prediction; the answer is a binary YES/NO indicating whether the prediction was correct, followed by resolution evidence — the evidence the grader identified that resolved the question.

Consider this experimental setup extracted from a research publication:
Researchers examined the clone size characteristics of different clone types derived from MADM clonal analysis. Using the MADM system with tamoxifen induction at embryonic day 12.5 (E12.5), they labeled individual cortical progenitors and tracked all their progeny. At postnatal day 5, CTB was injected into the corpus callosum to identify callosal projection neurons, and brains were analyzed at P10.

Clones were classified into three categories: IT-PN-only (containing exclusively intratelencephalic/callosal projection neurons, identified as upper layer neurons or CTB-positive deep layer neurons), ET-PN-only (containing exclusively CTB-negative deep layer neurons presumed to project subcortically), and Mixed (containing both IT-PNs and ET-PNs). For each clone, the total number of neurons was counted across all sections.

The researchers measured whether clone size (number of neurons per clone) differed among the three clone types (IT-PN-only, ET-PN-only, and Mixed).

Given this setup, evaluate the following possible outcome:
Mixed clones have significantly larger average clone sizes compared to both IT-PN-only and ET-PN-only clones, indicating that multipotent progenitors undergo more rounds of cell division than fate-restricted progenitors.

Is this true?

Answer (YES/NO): NO